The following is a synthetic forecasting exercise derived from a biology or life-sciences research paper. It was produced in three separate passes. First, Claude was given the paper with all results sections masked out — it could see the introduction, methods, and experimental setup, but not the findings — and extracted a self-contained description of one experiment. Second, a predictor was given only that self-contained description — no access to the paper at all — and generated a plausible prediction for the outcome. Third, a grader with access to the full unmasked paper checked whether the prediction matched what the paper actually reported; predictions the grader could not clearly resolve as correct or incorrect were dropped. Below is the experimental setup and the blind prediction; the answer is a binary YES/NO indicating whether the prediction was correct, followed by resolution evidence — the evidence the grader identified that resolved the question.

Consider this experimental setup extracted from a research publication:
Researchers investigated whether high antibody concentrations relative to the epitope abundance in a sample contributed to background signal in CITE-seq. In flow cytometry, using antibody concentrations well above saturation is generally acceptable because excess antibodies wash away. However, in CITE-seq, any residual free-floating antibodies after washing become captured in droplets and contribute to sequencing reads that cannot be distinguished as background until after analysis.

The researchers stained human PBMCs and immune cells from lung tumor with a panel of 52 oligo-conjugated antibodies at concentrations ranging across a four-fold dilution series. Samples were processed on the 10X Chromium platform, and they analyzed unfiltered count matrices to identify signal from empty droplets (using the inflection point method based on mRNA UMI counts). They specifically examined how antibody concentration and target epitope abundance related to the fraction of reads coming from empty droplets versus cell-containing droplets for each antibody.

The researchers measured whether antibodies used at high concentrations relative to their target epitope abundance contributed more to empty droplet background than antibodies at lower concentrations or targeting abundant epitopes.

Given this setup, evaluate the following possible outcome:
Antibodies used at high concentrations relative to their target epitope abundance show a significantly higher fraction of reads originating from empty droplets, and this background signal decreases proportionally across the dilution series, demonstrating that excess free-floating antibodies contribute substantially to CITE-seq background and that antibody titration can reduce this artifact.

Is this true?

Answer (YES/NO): NO